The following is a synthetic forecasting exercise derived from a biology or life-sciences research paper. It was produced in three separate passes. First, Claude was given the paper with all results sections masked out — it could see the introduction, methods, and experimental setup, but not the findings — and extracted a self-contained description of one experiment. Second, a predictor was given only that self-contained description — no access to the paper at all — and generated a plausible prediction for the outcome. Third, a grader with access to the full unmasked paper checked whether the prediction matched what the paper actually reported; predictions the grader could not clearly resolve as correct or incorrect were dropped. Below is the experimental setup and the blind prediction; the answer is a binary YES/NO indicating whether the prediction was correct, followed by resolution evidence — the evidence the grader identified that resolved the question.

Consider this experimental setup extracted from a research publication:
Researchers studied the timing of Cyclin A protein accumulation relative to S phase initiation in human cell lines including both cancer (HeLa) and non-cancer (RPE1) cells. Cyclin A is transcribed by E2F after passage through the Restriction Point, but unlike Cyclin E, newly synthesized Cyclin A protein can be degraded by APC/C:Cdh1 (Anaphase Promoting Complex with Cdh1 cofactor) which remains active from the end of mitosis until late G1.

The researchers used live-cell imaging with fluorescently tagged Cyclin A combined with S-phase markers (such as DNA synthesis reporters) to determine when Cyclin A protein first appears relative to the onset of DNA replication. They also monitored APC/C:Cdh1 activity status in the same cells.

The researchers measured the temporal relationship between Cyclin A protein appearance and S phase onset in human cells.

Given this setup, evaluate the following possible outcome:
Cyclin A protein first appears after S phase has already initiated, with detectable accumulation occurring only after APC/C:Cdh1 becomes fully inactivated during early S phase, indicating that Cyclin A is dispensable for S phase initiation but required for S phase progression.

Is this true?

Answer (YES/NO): NO